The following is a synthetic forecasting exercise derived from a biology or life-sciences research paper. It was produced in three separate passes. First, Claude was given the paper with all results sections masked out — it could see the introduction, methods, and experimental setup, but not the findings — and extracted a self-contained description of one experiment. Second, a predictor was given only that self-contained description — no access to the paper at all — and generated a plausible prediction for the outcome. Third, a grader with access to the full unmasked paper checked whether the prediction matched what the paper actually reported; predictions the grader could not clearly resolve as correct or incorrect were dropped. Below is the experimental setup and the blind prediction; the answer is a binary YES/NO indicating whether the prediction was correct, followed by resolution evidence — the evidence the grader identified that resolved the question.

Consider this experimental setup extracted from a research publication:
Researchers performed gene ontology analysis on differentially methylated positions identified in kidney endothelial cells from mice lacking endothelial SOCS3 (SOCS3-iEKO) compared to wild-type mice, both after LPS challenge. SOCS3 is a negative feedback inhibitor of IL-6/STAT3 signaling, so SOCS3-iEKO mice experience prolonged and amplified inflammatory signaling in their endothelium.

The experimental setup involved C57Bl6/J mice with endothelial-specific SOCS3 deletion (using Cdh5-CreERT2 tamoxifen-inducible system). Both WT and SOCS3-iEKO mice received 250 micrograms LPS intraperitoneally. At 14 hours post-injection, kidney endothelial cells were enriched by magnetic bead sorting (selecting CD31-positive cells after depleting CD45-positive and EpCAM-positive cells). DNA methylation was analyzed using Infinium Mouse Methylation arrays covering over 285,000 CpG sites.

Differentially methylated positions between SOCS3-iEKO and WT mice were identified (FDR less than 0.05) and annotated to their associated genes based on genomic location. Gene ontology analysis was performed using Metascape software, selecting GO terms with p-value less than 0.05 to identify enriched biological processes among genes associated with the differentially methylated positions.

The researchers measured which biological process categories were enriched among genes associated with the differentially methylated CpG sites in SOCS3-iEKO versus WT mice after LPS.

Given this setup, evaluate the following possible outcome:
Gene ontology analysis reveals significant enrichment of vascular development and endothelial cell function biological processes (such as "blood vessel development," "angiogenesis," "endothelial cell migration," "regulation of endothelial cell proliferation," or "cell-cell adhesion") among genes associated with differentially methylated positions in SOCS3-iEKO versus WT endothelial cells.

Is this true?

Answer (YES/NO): NO